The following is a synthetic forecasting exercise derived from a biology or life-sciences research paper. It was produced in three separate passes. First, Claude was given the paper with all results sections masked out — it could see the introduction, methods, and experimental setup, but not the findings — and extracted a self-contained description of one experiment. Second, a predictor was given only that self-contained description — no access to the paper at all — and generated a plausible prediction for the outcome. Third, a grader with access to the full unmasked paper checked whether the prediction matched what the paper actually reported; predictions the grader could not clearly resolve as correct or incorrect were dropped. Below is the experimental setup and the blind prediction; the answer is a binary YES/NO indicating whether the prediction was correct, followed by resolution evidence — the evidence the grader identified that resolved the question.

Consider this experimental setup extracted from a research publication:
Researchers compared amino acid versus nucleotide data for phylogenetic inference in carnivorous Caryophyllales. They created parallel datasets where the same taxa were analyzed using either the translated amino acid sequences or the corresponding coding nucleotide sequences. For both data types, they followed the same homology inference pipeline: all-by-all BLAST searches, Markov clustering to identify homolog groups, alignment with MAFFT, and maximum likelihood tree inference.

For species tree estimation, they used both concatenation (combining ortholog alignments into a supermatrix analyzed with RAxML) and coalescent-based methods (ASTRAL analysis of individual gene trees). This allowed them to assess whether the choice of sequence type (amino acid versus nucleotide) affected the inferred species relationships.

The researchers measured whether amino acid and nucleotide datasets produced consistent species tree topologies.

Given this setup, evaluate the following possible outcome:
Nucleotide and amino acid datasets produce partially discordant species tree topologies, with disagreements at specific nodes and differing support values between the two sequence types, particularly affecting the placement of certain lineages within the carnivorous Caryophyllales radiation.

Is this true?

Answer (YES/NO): YES